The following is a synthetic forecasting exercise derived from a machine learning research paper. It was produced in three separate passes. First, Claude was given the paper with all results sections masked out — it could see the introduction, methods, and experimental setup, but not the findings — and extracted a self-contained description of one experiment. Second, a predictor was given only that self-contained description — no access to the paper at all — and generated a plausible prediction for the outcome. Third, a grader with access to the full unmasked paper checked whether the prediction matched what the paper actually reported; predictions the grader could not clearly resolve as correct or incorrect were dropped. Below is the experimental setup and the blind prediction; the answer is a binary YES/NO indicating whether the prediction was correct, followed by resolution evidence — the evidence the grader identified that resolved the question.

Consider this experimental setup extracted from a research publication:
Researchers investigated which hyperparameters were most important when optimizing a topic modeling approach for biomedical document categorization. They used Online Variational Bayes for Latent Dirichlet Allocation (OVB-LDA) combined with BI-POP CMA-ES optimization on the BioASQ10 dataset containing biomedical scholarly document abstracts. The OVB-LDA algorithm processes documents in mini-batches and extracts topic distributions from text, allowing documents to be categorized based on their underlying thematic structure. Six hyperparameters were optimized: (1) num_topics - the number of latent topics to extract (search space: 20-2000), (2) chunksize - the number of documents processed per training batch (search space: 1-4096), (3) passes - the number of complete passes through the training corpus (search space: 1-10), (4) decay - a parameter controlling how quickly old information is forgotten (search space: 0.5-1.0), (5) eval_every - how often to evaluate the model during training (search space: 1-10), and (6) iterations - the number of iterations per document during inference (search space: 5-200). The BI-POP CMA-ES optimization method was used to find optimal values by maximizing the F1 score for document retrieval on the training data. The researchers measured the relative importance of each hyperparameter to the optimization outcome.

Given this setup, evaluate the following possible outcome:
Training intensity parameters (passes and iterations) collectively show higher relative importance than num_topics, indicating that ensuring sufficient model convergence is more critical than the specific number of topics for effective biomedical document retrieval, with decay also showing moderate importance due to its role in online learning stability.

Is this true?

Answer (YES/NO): NO